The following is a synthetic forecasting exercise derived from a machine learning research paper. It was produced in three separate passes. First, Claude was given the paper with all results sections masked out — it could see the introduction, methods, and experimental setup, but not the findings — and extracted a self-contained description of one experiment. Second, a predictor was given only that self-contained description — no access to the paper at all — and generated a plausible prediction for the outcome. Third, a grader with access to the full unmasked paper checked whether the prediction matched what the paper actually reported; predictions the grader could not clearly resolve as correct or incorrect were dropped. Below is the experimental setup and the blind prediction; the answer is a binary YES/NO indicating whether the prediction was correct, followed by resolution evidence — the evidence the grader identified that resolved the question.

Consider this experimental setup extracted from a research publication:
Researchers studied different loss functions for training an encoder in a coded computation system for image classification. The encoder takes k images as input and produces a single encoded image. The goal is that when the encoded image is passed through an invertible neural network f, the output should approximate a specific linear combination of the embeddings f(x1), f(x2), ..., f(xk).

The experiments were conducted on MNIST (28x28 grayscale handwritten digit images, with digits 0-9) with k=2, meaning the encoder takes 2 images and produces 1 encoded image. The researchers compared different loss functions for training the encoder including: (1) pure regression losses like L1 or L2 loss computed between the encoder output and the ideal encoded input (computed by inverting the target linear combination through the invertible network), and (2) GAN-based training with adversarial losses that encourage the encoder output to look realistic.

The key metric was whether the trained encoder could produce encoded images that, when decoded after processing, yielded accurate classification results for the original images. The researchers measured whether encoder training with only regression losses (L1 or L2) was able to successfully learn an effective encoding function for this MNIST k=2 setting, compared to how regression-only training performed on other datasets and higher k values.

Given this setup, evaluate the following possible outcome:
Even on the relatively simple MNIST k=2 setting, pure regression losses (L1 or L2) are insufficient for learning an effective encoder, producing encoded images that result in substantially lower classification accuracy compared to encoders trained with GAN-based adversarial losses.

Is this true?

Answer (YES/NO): NO